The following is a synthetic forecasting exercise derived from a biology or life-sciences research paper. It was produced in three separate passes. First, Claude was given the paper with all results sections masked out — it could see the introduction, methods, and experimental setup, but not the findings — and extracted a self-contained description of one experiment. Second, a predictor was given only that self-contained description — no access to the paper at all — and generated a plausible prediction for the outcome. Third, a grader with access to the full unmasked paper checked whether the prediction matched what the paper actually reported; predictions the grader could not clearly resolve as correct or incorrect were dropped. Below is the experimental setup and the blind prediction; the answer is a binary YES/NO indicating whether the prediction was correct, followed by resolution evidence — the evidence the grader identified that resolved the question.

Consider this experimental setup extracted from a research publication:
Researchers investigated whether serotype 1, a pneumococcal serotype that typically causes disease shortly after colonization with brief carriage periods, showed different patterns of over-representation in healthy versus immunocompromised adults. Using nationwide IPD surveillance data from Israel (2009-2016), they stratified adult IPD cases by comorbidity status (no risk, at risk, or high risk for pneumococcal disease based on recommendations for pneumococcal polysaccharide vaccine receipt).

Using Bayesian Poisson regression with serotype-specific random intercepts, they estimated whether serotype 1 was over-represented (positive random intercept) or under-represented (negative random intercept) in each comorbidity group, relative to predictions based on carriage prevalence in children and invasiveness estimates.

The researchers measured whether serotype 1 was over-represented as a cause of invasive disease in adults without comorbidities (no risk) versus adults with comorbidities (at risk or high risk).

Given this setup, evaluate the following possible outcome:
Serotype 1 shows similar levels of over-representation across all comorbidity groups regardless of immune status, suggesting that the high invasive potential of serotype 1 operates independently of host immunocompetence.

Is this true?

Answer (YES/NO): NO